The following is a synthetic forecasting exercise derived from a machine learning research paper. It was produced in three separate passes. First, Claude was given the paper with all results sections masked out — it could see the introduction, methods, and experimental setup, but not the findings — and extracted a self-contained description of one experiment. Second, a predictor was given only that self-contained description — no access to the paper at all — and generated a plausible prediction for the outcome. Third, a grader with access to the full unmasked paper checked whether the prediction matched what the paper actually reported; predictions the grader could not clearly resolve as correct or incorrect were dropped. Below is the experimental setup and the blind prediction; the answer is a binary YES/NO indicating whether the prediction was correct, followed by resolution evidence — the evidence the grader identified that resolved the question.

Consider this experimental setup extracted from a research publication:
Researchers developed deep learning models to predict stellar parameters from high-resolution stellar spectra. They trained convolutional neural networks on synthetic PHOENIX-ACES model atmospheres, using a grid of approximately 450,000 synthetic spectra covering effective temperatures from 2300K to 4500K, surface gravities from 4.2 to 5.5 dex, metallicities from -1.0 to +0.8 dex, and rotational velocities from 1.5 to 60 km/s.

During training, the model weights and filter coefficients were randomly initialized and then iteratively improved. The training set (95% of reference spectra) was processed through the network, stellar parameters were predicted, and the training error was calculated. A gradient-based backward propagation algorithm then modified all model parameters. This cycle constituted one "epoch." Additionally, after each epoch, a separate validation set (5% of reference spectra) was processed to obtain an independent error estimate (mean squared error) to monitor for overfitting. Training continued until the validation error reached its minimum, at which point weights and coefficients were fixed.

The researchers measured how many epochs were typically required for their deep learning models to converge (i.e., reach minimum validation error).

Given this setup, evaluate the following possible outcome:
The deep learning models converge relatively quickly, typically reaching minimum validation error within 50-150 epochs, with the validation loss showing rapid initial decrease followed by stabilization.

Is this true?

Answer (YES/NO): NO